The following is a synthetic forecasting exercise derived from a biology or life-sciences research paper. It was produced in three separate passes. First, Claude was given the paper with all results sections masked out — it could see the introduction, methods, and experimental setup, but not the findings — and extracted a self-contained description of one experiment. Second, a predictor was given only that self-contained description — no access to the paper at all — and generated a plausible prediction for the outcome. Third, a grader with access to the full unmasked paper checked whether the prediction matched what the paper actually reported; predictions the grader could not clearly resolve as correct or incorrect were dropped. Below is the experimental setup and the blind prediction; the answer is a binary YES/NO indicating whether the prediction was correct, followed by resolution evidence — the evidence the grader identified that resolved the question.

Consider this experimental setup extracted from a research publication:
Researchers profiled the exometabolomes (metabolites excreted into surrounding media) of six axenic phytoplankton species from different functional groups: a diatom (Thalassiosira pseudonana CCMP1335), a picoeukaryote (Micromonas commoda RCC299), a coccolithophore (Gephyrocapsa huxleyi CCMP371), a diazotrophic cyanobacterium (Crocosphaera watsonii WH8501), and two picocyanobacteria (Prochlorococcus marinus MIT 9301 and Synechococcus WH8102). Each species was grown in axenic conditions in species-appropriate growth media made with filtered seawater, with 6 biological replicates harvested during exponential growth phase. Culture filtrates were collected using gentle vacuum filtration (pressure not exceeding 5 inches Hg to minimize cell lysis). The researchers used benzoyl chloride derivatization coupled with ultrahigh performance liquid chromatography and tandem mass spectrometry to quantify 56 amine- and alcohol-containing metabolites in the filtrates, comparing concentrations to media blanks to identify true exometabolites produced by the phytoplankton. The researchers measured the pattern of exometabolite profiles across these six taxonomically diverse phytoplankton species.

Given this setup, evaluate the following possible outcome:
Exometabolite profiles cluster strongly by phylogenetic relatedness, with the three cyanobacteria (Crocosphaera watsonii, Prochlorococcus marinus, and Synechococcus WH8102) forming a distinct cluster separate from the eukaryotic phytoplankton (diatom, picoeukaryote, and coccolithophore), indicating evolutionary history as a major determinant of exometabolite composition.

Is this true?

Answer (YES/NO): YES